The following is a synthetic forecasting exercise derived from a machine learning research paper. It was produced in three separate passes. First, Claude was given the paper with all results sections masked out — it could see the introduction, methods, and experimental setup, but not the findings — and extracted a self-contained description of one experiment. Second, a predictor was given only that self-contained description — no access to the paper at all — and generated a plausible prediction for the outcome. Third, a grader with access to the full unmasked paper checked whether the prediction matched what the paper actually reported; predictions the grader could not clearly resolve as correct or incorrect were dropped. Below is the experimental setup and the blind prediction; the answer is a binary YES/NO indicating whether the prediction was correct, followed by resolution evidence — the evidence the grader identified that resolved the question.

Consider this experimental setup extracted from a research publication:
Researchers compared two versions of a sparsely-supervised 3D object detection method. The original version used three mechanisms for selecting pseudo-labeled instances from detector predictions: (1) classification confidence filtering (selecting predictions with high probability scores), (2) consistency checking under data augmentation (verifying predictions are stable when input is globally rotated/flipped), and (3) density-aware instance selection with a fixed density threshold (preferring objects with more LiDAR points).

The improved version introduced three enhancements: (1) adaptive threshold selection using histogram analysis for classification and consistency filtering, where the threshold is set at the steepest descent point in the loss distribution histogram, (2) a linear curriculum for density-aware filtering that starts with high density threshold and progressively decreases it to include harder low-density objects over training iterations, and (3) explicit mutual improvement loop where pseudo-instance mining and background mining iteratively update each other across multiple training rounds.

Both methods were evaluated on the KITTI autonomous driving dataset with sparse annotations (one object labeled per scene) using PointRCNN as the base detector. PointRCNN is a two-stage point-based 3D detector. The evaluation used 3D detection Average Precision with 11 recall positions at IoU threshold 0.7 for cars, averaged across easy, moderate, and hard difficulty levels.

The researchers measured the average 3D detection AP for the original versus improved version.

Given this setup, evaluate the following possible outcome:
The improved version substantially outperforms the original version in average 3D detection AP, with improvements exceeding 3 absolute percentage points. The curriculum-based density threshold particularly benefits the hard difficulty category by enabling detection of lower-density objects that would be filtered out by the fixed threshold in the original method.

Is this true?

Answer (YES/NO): NO